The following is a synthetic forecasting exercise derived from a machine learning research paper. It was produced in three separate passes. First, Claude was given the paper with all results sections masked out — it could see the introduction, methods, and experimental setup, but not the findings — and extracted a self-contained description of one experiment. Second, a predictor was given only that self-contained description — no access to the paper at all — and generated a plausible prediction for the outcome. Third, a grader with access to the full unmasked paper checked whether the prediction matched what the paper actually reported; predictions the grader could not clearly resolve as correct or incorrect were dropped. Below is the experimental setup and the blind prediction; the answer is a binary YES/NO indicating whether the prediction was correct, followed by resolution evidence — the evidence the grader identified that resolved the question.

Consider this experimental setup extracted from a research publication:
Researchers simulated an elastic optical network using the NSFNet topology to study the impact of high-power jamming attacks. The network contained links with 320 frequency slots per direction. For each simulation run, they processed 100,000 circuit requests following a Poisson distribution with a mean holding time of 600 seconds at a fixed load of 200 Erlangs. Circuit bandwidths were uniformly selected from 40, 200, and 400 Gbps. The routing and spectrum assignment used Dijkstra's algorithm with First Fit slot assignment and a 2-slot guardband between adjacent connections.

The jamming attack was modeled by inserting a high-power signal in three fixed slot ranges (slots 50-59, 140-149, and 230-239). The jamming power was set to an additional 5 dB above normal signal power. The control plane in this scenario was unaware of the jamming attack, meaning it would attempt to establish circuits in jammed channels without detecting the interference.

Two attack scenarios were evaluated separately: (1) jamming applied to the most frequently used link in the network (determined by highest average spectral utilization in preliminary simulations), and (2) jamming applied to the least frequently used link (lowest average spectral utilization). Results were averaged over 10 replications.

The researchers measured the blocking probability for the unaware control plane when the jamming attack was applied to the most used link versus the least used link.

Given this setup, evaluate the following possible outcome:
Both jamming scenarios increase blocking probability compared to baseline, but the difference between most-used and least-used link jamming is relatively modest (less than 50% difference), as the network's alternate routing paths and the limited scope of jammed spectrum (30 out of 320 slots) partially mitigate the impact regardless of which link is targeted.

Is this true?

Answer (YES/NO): NO